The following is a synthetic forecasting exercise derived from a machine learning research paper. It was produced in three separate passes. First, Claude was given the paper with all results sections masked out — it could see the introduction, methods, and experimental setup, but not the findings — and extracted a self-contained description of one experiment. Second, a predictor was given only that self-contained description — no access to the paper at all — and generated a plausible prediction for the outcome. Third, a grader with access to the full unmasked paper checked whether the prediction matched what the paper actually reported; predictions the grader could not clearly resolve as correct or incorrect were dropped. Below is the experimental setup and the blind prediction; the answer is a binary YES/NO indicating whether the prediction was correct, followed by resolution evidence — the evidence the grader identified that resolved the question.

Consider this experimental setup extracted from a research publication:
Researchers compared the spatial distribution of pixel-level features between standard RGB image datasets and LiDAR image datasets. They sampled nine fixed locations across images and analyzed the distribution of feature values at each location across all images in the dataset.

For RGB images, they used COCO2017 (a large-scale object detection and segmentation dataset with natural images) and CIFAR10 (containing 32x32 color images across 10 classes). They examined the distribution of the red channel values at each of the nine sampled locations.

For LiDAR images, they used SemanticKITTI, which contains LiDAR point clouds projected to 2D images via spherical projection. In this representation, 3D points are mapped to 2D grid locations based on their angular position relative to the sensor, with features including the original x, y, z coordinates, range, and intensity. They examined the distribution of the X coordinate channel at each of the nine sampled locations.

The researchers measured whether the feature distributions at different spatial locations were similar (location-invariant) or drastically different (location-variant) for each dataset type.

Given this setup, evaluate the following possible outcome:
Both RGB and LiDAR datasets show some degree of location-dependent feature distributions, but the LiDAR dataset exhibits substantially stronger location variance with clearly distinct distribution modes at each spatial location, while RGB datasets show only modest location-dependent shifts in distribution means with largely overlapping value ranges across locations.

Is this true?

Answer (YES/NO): NO